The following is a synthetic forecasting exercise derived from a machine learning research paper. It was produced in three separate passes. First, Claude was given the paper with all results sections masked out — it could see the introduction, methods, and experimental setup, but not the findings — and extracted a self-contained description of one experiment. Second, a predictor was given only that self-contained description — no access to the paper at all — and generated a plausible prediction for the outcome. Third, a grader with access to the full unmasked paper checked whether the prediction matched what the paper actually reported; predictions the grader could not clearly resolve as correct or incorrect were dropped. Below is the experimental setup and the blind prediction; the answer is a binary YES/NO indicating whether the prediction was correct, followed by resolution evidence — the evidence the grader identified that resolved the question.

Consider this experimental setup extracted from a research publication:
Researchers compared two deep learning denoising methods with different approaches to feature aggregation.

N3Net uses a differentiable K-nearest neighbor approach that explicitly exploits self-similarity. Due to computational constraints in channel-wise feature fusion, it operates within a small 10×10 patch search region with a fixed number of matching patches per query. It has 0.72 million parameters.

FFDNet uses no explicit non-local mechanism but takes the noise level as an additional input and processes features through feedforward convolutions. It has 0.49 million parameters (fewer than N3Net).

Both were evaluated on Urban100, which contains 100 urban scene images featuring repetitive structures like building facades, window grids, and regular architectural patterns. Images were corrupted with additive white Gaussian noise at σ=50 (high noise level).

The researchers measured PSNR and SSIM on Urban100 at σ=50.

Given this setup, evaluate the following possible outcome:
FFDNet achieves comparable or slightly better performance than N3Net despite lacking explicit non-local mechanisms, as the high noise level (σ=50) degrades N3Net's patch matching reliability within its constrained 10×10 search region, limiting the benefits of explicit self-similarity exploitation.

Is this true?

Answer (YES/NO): NO